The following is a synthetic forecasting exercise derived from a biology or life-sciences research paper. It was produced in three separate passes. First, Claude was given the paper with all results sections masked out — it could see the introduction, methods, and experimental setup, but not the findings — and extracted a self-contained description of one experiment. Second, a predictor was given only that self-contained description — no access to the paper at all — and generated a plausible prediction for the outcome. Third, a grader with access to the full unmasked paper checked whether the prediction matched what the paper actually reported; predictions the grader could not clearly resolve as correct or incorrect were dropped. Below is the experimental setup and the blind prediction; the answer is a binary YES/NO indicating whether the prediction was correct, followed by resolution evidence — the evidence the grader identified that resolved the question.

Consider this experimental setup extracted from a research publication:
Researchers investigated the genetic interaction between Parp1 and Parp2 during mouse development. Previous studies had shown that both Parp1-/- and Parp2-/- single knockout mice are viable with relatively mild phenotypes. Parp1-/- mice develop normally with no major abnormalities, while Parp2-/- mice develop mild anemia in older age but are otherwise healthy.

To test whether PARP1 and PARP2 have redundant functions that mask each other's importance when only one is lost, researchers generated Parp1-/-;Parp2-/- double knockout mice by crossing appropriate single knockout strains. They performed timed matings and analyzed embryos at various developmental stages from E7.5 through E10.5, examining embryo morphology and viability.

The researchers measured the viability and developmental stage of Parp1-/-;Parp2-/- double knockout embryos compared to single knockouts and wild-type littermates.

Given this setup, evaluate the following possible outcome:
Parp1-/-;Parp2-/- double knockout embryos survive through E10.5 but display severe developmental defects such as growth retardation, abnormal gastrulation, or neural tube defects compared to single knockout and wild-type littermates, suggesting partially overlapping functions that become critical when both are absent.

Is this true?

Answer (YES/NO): NO